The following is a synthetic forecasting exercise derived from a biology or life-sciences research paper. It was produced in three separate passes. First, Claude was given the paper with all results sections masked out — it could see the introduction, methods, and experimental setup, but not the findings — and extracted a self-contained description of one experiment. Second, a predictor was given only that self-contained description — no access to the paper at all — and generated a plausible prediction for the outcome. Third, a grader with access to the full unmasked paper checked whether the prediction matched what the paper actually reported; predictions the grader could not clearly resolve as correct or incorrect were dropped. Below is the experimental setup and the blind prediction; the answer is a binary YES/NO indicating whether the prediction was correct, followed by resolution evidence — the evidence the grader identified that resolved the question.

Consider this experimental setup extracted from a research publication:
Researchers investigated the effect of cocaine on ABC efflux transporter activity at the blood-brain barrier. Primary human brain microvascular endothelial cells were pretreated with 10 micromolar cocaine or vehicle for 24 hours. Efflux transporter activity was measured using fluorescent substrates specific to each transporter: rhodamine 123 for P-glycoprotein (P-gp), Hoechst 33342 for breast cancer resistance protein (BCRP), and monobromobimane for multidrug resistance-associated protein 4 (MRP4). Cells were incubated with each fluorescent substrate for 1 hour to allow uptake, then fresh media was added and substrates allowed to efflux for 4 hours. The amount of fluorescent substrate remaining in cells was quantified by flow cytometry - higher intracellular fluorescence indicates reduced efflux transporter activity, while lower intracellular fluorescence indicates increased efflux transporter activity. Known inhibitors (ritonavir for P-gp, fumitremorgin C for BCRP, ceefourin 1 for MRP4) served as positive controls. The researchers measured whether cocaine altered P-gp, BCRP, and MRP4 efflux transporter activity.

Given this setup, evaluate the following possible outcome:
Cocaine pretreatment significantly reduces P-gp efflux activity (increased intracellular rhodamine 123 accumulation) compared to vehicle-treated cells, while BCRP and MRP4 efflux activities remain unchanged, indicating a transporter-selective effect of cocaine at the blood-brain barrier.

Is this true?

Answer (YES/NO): NO